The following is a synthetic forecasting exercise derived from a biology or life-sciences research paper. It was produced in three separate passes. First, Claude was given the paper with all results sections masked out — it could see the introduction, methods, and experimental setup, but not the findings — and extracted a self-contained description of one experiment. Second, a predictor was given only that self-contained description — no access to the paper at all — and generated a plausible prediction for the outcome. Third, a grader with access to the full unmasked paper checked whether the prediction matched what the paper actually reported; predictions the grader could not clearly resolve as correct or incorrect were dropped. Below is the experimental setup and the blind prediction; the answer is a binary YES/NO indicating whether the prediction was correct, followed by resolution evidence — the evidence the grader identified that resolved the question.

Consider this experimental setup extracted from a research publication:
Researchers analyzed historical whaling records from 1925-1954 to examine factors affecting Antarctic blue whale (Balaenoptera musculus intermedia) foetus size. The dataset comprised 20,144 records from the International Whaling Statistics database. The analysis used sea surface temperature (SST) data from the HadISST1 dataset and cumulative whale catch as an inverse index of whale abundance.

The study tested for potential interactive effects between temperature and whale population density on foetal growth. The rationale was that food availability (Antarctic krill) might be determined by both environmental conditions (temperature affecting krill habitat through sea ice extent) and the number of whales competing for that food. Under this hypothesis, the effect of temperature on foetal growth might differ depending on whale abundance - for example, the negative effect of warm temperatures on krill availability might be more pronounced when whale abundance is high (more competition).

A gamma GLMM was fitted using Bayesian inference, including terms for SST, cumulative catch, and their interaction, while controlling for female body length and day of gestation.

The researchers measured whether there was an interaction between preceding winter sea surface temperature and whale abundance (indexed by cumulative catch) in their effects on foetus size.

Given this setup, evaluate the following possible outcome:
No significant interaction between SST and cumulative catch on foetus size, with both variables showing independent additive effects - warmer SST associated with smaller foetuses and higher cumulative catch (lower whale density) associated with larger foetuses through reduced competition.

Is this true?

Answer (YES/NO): NO